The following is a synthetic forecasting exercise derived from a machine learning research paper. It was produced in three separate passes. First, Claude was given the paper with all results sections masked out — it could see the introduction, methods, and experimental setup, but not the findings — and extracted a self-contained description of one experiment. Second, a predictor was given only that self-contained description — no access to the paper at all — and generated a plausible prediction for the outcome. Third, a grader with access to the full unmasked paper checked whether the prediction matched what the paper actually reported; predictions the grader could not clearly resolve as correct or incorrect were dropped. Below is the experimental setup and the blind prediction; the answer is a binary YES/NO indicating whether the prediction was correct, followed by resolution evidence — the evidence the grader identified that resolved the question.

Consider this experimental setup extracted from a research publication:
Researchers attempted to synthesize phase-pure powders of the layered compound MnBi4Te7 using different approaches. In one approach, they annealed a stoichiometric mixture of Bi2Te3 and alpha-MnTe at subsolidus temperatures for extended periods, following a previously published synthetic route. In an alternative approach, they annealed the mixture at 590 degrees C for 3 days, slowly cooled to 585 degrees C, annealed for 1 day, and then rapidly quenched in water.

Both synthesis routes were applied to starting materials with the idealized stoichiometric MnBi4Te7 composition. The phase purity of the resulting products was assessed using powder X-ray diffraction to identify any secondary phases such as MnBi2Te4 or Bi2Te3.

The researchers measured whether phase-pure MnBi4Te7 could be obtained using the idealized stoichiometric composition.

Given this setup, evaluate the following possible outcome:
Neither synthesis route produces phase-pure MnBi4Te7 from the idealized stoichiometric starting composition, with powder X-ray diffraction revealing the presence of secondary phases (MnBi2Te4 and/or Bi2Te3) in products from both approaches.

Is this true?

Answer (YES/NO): YES